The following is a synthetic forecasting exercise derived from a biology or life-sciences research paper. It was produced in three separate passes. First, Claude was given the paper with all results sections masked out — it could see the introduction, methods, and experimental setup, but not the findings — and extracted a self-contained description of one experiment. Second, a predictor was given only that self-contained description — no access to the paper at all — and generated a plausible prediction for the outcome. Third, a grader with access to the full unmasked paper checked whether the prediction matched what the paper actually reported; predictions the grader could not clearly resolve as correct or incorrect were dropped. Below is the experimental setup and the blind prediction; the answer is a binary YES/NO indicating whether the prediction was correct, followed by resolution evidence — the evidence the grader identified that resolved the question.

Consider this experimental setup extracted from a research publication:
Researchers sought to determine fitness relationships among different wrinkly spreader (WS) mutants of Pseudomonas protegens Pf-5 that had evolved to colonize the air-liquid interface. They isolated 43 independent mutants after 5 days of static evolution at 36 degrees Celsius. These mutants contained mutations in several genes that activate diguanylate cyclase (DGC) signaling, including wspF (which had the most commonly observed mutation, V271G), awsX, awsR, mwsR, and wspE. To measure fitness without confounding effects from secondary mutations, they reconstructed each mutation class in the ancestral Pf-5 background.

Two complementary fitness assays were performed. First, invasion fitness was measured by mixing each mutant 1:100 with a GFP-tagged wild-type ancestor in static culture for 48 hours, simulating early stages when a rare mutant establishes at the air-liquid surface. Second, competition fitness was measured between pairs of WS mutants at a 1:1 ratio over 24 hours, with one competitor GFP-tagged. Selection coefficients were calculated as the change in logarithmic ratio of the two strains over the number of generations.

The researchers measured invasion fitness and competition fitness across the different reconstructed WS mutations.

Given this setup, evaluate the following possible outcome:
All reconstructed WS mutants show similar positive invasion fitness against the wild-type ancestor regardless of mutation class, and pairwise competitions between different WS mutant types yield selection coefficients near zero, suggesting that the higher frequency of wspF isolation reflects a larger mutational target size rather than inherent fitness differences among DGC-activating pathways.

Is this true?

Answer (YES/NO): NO